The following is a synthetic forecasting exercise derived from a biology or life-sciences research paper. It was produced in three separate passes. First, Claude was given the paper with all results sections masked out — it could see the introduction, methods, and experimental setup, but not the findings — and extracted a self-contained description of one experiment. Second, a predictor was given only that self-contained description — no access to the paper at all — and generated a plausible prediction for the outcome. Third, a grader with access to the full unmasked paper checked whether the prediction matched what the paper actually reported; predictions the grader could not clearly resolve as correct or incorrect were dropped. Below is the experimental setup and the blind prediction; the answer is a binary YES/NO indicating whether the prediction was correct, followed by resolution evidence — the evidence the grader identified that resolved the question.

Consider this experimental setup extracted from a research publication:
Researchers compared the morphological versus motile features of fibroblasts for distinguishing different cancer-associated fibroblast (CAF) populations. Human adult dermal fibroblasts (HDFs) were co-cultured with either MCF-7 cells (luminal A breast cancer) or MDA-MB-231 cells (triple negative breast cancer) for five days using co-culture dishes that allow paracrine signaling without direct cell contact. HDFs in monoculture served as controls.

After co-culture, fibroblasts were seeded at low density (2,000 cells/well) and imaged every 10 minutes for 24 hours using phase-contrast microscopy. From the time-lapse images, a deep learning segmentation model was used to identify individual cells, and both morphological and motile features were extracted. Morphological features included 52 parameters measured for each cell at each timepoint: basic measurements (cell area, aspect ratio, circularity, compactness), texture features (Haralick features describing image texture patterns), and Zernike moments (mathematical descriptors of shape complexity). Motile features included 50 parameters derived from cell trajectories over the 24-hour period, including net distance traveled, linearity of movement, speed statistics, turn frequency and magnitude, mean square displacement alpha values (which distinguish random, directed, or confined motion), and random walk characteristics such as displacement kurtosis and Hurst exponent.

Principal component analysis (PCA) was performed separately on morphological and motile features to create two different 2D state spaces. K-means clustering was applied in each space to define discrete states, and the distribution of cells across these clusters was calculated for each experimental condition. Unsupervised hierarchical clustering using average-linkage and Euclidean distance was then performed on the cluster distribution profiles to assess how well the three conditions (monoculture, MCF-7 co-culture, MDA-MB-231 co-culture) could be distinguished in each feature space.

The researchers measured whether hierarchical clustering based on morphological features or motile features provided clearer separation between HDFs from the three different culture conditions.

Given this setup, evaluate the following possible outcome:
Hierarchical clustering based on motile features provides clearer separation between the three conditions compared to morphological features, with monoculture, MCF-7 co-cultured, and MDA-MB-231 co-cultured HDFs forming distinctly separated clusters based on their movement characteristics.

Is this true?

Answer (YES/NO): NO